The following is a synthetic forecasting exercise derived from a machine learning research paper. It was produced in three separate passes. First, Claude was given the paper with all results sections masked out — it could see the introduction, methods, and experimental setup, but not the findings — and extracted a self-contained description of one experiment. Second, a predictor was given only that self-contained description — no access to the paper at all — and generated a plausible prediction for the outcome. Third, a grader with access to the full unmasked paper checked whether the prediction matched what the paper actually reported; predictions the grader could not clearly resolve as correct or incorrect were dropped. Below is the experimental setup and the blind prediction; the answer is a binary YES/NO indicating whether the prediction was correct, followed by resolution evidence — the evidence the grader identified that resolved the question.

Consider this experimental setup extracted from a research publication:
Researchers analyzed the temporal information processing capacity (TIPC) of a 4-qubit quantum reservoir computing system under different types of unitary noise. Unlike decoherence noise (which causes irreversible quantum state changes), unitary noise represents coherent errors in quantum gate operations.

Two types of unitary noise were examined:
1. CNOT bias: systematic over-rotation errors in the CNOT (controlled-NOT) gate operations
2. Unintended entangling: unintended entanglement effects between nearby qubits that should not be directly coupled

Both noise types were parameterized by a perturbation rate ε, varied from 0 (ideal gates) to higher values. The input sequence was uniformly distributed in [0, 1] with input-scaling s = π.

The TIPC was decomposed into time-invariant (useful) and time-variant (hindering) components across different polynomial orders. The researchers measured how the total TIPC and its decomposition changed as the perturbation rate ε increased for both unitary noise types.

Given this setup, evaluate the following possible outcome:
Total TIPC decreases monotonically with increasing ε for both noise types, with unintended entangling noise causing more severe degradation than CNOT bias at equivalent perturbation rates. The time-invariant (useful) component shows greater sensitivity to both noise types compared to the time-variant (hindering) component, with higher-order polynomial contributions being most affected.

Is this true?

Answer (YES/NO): NO